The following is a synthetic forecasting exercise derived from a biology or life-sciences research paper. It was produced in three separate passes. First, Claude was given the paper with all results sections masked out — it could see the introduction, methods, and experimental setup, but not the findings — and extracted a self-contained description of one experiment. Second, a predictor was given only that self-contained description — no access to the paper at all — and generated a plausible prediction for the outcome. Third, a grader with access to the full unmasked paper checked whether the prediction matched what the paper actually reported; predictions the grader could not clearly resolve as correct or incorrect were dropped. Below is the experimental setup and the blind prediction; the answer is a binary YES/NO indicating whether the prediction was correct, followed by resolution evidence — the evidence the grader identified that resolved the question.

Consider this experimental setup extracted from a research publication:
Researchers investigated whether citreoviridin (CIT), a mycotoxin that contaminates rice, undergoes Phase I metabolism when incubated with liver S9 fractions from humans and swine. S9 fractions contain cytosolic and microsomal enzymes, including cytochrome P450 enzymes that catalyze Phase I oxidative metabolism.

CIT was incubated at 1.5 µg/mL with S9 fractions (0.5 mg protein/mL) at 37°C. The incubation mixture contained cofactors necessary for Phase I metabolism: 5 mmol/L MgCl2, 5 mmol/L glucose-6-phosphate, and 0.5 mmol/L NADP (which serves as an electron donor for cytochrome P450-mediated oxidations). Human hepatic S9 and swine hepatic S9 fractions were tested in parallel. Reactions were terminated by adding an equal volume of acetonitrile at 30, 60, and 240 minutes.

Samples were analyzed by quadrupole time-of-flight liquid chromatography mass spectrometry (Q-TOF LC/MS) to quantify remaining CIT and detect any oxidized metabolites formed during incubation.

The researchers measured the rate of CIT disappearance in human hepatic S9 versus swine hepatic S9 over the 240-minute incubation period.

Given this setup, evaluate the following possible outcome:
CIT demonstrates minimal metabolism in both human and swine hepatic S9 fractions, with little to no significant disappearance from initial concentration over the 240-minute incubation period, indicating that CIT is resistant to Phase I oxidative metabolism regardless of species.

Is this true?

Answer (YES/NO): NO